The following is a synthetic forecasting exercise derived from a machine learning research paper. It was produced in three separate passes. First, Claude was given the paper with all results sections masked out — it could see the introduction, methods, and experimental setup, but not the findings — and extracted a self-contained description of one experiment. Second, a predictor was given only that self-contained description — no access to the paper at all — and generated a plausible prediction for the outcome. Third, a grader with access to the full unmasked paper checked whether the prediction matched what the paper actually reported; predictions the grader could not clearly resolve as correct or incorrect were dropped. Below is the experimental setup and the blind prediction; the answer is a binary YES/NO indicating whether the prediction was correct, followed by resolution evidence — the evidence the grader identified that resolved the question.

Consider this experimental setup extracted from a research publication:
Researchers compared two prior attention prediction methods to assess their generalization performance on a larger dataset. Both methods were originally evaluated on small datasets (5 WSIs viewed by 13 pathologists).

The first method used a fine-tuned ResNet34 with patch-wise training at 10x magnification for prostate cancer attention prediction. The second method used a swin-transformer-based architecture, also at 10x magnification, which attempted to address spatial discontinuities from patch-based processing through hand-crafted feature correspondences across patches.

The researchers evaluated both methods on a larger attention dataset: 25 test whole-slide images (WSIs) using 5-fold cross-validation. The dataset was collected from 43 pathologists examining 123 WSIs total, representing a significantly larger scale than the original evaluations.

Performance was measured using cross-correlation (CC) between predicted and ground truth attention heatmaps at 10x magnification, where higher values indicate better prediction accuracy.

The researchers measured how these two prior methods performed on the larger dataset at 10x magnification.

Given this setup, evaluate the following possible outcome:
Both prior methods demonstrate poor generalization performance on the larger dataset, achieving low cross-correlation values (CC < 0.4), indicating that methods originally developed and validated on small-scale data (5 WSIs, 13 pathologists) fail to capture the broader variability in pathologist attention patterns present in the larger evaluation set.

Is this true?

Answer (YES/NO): YES